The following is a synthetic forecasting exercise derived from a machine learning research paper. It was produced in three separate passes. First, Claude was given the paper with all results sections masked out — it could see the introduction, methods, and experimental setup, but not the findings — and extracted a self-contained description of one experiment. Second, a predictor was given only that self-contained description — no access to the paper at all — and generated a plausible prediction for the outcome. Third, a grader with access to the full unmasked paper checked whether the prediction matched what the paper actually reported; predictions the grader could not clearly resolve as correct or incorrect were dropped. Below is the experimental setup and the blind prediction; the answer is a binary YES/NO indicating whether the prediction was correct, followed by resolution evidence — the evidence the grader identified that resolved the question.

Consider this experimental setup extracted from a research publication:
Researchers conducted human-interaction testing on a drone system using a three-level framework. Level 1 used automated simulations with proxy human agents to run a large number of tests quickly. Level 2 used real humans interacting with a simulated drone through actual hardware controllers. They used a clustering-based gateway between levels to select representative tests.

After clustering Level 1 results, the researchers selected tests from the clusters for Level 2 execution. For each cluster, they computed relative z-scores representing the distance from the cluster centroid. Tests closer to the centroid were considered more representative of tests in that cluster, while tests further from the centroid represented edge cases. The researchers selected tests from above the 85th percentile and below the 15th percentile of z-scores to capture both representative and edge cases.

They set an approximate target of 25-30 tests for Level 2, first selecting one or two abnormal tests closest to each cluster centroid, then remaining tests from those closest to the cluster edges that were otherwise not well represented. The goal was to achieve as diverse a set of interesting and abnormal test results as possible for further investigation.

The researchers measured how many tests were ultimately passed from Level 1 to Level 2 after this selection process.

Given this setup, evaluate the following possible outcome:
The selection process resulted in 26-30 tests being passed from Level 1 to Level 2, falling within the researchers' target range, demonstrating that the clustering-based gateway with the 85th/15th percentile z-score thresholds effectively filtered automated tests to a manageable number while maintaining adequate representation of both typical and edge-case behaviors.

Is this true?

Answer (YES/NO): NO